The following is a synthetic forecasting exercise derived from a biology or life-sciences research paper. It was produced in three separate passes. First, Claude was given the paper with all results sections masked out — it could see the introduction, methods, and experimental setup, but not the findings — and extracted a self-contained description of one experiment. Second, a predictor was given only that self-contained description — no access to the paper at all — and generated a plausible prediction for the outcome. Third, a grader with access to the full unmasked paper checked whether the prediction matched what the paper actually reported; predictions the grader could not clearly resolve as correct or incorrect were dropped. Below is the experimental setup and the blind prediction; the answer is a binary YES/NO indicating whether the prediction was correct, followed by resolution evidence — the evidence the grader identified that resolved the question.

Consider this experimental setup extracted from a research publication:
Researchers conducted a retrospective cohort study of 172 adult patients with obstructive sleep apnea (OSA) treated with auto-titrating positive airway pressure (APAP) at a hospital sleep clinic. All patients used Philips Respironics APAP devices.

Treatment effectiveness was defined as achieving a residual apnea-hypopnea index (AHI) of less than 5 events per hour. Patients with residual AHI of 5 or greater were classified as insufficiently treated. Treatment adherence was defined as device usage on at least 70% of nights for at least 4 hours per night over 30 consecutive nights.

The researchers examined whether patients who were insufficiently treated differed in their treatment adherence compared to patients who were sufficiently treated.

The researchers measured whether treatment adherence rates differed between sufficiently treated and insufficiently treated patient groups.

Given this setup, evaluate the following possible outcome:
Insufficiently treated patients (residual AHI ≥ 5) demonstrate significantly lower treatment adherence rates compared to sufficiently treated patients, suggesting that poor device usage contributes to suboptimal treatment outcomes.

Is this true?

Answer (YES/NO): YES